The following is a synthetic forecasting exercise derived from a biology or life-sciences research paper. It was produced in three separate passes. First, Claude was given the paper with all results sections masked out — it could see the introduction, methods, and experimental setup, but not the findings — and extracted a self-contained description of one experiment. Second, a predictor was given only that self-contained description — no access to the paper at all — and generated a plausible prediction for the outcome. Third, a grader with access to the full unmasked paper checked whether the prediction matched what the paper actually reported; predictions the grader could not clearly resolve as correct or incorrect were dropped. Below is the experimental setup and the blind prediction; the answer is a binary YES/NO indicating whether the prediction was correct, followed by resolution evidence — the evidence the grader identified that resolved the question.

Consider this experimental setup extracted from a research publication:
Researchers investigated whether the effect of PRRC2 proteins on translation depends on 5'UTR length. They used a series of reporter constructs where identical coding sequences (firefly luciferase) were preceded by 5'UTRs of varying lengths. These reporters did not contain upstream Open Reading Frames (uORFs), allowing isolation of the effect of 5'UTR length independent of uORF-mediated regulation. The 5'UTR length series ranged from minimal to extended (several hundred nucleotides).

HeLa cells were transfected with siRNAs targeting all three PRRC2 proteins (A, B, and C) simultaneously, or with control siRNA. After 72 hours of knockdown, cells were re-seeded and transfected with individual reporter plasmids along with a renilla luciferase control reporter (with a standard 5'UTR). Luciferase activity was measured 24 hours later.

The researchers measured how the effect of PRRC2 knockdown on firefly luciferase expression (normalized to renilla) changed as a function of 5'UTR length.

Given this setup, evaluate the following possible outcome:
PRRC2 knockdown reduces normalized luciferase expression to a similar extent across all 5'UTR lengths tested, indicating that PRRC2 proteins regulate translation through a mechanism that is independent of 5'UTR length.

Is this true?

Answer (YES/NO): NO